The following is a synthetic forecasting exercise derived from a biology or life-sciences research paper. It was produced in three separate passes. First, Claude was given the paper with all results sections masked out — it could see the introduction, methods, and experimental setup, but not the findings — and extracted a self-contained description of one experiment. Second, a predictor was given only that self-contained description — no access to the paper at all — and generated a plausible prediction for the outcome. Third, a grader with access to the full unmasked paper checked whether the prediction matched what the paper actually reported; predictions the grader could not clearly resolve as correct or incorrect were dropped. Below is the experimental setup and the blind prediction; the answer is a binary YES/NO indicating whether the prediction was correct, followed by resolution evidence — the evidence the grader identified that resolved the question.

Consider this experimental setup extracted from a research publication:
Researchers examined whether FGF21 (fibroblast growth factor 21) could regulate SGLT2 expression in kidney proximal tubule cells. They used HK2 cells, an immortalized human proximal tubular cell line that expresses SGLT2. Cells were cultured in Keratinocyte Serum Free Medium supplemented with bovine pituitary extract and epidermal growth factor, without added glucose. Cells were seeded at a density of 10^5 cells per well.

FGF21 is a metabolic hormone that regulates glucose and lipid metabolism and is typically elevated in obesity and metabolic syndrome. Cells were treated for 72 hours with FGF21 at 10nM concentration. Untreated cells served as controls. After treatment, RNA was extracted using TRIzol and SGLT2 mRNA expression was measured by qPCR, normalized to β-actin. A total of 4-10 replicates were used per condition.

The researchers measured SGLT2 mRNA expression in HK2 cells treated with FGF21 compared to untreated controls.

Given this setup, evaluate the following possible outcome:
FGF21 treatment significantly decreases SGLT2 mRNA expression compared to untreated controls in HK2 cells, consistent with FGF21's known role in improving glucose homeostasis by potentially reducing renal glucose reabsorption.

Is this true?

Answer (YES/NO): YES